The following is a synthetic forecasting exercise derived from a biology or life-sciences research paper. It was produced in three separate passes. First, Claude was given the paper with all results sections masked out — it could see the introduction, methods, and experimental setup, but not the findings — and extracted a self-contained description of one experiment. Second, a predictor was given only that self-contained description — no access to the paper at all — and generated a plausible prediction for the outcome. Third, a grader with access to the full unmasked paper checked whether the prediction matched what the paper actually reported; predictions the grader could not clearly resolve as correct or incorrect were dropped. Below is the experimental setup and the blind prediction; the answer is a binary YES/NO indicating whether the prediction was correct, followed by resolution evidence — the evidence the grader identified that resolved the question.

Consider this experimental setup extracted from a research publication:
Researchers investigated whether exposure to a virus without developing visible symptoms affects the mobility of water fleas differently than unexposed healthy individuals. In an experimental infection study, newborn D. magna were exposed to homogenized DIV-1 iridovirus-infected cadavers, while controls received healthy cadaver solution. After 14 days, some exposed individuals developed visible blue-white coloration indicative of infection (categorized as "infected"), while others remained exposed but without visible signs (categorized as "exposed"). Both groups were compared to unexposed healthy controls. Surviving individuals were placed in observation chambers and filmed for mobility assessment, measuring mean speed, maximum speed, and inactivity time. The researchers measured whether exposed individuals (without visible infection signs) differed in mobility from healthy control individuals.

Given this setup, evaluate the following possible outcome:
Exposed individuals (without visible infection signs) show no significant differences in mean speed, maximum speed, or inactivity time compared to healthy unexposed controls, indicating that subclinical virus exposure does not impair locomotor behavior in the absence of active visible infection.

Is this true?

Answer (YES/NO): NO